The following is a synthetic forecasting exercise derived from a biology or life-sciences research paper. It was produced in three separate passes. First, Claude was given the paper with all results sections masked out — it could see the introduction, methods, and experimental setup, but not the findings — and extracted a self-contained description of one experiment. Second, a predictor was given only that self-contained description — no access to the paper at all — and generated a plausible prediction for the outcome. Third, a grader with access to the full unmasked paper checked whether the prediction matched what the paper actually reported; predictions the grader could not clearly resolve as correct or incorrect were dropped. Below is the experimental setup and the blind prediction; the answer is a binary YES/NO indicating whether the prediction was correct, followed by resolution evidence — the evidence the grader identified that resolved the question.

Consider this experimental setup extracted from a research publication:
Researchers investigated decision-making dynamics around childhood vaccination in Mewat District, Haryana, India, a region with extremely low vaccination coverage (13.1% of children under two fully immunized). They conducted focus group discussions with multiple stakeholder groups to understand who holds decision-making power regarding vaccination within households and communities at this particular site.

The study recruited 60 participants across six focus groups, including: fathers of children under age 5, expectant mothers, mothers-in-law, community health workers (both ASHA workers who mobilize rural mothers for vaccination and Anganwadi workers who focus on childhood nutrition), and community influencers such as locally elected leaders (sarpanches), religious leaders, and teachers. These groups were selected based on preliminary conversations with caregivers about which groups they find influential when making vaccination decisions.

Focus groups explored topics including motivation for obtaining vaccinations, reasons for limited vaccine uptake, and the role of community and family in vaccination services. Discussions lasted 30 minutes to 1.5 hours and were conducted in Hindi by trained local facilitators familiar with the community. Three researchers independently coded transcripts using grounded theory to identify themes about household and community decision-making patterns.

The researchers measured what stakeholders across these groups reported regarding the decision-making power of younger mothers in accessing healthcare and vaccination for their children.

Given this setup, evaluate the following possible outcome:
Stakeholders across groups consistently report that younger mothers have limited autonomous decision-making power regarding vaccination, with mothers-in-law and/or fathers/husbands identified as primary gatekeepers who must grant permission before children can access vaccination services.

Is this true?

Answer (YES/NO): YES